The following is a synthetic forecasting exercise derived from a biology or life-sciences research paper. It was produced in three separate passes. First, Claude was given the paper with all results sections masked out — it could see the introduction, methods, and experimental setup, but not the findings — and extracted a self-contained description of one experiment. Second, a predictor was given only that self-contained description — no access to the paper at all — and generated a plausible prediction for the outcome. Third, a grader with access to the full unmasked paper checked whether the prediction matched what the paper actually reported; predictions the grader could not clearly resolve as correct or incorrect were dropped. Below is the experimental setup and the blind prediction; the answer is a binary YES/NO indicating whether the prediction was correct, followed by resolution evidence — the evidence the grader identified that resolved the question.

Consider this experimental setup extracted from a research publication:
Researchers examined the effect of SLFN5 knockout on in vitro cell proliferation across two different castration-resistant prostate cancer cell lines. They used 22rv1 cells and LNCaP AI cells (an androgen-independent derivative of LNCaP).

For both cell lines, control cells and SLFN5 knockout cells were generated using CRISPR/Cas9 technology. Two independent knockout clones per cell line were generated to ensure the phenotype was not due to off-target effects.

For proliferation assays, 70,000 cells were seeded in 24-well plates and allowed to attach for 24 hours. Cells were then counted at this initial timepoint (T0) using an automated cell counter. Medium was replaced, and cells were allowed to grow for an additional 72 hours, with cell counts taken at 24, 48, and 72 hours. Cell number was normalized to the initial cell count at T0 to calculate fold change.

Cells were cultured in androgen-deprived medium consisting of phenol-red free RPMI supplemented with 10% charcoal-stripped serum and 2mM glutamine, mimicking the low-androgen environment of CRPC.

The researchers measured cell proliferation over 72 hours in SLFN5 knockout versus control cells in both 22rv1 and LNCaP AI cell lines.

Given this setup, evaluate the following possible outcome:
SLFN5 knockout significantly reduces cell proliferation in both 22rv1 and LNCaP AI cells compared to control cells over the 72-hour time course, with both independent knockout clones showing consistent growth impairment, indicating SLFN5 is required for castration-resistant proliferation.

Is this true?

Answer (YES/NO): NO